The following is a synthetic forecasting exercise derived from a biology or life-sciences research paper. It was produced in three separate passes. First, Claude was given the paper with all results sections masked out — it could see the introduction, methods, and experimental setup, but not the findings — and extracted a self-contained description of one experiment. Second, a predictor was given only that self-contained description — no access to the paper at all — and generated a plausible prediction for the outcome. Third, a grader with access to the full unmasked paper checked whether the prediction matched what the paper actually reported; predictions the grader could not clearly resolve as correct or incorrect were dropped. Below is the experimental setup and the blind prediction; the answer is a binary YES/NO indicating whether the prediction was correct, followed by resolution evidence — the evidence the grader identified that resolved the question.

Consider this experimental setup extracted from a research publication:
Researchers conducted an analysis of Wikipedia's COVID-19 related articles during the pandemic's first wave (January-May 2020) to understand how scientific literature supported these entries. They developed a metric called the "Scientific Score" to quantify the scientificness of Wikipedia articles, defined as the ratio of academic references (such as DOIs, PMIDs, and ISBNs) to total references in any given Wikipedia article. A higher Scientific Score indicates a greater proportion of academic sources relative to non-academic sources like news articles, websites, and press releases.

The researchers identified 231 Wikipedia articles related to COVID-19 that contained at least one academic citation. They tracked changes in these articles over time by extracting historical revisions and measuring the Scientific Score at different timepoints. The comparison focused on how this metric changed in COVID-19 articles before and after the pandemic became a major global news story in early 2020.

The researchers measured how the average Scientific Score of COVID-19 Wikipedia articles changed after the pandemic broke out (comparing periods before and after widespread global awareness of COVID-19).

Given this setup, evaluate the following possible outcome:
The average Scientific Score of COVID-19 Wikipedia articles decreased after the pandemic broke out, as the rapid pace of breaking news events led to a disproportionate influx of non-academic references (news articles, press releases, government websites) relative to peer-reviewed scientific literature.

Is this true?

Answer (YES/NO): YES